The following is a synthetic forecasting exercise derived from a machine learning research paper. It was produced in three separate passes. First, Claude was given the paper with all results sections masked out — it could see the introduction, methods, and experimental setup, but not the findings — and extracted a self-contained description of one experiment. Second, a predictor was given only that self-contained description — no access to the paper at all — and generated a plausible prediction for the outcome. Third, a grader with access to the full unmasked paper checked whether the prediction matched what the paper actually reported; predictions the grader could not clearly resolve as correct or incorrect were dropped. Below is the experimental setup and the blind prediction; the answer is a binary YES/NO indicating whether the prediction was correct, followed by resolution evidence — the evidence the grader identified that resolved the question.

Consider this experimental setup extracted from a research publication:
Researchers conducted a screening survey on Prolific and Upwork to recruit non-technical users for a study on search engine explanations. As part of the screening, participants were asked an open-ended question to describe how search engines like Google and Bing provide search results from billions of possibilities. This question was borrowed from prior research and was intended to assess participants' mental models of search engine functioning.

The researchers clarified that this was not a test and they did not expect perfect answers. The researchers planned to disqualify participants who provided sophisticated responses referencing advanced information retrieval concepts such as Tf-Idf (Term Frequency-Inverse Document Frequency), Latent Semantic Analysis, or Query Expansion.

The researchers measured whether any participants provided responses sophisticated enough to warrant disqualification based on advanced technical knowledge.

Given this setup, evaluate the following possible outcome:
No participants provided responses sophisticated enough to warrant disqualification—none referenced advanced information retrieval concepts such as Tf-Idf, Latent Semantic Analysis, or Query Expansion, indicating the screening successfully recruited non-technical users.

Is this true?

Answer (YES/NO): YES